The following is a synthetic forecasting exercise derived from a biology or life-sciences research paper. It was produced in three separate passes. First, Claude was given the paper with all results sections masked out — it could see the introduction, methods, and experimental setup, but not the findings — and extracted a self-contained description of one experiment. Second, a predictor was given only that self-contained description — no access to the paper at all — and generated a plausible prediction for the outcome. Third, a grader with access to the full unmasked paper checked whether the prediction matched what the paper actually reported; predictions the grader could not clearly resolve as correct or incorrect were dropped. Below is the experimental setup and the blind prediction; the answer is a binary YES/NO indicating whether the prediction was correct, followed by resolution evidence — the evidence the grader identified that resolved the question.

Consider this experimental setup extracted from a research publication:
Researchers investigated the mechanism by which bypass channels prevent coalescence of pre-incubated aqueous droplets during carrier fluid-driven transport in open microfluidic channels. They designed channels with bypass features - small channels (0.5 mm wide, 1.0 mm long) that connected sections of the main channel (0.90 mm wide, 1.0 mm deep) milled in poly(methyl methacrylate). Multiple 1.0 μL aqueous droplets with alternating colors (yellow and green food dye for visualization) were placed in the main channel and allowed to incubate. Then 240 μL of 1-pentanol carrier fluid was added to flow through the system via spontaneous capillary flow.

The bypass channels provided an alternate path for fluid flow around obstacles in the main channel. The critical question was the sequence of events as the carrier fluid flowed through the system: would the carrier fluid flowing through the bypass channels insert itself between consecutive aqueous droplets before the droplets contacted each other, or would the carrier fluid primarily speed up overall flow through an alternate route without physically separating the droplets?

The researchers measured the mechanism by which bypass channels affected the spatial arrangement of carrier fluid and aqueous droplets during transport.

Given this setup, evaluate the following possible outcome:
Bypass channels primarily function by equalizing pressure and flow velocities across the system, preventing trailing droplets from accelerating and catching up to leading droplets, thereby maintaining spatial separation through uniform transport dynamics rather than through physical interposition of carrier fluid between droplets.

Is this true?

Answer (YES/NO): NO